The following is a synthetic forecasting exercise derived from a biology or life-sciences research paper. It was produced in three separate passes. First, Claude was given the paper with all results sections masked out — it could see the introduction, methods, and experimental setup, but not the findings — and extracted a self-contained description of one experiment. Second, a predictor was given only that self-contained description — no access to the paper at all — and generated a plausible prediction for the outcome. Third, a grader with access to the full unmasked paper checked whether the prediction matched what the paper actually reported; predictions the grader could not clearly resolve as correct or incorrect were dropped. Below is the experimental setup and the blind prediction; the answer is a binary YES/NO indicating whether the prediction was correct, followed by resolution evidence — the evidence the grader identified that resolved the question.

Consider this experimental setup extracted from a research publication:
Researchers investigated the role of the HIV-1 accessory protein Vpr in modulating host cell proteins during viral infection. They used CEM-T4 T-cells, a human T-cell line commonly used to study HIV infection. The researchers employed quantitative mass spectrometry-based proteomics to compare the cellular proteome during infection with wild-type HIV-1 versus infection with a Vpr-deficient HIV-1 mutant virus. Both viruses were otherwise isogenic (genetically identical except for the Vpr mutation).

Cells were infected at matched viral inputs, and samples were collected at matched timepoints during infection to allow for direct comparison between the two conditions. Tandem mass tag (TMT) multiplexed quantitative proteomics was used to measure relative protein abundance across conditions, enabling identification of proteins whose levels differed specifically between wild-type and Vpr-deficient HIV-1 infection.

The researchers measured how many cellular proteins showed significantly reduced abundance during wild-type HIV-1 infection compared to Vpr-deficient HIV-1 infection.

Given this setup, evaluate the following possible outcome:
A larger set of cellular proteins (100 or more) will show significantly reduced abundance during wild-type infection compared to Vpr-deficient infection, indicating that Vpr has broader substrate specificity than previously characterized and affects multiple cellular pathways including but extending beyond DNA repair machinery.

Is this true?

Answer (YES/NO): YES